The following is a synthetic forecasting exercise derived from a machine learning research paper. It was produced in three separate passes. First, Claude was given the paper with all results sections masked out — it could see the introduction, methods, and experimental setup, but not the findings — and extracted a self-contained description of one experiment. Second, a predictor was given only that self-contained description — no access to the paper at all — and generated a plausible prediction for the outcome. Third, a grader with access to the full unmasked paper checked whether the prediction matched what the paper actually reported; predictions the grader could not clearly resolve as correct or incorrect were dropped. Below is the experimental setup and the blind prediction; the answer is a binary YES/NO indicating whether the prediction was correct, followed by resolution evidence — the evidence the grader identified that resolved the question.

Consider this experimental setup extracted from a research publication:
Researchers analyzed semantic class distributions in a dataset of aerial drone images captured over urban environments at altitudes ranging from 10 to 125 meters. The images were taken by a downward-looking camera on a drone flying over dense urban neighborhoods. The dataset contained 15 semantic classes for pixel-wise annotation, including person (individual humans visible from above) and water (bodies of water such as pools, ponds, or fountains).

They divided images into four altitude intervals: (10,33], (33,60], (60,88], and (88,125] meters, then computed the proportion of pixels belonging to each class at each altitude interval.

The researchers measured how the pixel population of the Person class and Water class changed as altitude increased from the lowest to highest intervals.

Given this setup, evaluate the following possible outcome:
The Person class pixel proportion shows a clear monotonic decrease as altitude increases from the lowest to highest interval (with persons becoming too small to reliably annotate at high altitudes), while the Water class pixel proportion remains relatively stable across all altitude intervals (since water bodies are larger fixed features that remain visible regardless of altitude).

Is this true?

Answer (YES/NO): NO